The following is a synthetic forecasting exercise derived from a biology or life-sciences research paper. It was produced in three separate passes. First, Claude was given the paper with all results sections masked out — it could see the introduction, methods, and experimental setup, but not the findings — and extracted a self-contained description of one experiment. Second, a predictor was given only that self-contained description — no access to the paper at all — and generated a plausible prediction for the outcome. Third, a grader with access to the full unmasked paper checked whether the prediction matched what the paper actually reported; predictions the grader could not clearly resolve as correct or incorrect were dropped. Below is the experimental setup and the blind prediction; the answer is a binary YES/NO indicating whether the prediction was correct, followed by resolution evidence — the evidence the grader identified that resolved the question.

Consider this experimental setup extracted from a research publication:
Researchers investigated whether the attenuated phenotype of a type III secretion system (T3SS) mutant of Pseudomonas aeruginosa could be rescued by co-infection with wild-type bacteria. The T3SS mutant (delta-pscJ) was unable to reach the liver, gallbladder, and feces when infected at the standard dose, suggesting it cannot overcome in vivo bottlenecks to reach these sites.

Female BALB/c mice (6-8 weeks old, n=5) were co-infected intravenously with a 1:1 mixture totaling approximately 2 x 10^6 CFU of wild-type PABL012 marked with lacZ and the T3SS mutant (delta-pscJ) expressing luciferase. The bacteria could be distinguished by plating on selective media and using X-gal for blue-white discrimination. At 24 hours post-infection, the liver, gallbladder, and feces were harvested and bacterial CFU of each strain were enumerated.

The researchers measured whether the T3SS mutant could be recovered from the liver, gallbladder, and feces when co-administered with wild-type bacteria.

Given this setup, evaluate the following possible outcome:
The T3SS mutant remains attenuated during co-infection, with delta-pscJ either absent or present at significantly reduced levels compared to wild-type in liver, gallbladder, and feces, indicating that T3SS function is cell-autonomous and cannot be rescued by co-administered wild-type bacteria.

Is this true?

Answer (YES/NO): YES